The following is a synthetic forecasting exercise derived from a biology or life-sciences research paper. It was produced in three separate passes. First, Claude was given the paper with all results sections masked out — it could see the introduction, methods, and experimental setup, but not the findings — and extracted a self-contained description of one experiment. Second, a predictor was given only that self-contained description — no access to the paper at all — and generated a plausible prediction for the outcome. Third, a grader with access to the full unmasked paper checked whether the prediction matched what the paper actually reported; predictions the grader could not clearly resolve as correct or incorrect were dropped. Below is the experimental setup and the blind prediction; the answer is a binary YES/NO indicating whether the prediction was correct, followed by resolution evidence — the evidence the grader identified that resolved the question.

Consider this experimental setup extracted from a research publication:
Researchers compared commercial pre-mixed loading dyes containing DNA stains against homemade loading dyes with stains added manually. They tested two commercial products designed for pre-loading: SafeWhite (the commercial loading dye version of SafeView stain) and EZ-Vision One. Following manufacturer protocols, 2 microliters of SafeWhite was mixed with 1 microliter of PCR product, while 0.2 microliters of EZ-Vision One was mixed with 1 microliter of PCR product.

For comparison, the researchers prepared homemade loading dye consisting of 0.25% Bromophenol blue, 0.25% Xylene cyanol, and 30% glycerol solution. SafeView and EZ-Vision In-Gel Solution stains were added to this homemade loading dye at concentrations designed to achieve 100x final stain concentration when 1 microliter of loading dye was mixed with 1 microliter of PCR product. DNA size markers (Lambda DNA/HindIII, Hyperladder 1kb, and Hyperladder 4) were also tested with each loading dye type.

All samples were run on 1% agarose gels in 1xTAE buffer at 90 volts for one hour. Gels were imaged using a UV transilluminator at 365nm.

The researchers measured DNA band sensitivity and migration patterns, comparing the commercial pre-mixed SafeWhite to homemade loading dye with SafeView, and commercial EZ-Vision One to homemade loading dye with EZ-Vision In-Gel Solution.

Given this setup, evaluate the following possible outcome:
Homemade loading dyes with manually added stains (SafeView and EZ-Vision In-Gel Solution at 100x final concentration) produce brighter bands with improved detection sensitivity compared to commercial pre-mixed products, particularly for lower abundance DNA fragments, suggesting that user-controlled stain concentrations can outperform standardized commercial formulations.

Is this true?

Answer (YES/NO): NO